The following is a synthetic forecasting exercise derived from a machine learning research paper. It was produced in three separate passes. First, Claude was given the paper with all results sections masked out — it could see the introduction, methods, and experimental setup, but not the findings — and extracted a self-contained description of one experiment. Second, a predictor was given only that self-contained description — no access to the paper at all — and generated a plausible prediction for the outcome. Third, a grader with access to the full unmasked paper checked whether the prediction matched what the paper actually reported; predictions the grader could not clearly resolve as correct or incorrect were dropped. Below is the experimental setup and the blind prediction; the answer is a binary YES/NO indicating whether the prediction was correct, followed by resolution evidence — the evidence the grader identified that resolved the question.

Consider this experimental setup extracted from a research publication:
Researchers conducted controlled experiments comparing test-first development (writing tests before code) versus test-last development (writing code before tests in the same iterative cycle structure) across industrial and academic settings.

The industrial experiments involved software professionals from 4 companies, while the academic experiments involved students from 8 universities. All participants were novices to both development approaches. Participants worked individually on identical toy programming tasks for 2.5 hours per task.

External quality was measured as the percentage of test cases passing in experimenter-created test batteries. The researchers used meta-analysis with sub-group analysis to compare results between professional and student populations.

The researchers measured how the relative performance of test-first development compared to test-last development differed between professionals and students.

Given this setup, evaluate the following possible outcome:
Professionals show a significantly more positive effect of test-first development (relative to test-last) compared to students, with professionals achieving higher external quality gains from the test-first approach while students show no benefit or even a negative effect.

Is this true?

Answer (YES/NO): NO